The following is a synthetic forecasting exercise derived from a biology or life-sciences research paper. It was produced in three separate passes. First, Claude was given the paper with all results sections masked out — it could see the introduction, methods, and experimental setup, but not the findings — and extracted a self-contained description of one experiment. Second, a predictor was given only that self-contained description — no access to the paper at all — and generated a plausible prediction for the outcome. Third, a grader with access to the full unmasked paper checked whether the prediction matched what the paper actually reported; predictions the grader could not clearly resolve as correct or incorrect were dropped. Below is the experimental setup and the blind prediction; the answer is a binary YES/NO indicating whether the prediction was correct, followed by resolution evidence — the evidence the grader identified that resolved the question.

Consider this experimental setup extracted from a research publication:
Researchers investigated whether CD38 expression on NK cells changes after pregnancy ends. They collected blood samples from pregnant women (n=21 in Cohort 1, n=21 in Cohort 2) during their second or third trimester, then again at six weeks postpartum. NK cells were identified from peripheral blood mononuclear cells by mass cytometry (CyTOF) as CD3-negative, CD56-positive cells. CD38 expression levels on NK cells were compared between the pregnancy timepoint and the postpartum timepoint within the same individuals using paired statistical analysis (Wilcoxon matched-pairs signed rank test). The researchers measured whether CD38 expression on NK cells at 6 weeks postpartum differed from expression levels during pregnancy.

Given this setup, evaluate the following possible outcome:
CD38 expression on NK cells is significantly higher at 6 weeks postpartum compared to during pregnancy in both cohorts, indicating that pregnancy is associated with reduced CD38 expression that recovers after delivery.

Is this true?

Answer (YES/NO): NO